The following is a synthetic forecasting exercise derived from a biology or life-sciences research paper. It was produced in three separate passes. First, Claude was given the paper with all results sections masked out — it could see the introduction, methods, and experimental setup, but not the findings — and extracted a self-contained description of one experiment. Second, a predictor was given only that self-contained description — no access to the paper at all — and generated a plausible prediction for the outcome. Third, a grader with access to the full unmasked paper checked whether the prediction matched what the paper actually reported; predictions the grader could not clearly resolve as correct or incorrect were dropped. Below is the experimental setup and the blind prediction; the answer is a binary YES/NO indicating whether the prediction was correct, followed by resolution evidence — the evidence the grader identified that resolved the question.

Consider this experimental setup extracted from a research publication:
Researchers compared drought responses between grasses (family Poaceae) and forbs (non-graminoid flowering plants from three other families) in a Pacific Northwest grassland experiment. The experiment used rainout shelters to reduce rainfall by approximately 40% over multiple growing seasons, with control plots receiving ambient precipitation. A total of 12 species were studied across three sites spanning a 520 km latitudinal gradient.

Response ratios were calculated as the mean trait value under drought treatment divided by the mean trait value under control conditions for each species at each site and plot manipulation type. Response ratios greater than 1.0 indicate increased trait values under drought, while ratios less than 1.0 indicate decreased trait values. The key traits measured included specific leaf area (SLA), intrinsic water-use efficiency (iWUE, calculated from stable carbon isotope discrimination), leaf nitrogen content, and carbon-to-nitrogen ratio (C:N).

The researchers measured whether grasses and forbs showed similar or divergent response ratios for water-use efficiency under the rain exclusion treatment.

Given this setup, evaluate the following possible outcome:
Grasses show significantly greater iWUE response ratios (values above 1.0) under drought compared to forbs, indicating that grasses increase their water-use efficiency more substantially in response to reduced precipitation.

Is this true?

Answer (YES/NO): NO